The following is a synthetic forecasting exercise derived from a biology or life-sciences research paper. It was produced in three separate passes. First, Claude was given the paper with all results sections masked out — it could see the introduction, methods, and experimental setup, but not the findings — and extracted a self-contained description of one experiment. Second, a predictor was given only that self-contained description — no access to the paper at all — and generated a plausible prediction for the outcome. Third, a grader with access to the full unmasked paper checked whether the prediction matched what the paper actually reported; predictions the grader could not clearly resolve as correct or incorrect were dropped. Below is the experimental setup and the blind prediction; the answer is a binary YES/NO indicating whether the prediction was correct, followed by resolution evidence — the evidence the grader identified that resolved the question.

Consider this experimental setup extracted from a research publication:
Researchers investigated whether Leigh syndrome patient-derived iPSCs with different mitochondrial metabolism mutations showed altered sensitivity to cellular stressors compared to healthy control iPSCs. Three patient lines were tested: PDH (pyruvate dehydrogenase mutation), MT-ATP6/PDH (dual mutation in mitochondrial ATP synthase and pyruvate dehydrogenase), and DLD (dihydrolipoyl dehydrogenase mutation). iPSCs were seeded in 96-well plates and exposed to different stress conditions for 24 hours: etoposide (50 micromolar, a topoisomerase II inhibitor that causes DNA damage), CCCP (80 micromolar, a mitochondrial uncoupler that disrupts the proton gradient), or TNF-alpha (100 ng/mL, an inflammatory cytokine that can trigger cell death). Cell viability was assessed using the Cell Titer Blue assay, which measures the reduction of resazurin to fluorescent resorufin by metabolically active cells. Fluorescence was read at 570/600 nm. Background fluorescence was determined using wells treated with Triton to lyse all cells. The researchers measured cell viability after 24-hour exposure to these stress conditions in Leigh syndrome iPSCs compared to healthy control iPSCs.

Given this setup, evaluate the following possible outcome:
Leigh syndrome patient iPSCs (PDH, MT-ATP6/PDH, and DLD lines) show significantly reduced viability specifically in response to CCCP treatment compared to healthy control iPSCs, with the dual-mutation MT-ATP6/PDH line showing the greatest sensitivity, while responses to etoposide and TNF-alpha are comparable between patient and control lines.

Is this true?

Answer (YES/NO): NO